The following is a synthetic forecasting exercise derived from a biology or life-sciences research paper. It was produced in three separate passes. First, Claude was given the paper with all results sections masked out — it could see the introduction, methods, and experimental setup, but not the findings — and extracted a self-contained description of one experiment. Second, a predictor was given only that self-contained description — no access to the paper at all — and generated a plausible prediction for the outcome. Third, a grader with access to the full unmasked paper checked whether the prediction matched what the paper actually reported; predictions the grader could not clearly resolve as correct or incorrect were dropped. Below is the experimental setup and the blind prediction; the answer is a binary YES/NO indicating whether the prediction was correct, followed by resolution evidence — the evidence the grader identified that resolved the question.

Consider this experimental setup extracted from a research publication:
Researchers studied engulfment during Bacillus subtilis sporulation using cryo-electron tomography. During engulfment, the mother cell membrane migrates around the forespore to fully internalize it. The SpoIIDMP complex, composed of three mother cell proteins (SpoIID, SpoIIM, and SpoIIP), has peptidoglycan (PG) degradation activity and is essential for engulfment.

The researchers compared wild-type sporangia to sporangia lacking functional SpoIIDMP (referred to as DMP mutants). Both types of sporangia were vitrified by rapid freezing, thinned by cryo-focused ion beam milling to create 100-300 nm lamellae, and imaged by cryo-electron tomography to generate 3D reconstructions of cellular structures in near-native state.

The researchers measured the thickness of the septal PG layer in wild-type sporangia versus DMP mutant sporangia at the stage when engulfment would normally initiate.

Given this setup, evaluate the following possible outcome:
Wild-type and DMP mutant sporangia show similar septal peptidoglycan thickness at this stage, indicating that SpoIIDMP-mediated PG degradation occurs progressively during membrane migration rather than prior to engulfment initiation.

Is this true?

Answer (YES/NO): NO